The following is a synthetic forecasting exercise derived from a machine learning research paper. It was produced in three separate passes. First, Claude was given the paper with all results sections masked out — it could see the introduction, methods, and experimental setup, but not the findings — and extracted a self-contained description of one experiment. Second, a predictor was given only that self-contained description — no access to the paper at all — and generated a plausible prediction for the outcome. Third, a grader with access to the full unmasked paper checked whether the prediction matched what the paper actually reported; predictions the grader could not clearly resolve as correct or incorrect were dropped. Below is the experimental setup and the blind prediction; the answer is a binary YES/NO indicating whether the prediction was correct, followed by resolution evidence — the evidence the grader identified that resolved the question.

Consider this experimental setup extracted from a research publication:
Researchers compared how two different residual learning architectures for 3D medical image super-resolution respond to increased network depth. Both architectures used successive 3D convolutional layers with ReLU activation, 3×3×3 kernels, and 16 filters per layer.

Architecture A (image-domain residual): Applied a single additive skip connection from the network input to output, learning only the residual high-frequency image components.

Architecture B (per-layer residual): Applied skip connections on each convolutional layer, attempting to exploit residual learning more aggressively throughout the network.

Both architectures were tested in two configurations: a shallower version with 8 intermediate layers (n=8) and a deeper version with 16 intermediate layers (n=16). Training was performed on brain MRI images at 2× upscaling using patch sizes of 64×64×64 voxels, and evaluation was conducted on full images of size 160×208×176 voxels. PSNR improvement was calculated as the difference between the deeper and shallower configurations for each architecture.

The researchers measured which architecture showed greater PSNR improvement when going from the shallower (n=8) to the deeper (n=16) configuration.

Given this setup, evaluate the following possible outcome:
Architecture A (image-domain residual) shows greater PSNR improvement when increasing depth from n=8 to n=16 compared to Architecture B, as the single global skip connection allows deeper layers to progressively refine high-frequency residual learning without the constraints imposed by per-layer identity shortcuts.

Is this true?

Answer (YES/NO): YES